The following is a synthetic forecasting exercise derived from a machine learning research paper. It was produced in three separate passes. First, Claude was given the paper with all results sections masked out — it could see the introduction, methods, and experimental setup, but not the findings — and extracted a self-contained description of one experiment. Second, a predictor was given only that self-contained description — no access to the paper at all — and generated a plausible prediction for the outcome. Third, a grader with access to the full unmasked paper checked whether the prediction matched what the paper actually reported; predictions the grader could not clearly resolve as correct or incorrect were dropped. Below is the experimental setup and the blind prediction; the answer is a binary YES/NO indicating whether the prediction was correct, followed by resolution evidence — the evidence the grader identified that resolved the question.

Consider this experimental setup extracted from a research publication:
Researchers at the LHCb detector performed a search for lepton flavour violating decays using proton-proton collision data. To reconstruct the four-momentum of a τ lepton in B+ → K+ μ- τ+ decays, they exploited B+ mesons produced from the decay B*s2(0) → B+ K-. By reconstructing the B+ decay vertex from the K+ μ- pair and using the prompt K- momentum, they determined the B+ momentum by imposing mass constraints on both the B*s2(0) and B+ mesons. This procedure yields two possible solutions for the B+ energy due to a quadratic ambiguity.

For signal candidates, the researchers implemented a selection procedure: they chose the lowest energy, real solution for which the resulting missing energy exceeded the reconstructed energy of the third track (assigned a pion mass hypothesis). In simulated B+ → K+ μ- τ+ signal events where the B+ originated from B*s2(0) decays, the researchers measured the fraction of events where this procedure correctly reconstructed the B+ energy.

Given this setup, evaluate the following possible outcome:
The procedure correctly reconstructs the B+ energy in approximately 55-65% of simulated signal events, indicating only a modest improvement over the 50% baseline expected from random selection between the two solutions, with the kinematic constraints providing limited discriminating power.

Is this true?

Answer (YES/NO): NO